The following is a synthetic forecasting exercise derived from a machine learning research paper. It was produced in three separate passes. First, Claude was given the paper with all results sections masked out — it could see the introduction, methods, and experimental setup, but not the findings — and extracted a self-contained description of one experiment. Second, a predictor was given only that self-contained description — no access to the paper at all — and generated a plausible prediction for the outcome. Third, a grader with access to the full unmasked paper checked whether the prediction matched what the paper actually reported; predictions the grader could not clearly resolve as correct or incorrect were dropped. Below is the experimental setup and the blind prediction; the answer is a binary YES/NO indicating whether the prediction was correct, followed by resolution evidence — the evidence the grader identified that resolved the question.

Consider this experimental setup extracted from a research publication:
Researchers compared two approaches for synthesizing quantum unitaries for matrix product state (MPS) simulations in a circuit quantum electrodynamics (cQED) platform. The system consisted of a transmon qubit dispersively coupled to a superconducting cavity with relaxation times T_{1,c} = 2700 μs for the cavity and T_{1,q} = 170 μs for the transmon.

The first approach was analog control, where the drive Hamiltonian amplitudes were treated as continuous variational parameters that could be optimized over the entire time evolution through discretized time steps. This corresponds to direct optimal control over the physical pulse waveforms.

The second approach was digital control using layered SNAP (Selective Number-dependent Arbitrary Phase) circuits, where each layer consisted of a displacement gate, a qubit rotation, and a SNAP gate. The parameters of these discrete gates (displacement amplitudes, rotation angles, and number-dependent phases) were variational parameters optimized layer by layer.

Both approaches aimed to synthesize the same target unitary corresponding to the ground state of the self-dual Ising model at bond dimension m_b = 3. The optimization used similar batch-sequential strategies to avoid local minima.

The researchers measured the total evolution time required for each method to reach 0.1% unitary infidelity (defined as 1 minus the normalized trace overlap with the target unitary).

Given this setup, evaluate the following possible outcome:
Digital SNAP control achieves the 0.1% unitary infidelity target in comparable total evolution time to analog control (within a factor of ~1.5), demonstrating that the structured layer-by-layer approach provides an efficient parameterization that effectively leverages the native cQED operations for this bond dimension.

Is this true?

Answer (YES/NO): NO